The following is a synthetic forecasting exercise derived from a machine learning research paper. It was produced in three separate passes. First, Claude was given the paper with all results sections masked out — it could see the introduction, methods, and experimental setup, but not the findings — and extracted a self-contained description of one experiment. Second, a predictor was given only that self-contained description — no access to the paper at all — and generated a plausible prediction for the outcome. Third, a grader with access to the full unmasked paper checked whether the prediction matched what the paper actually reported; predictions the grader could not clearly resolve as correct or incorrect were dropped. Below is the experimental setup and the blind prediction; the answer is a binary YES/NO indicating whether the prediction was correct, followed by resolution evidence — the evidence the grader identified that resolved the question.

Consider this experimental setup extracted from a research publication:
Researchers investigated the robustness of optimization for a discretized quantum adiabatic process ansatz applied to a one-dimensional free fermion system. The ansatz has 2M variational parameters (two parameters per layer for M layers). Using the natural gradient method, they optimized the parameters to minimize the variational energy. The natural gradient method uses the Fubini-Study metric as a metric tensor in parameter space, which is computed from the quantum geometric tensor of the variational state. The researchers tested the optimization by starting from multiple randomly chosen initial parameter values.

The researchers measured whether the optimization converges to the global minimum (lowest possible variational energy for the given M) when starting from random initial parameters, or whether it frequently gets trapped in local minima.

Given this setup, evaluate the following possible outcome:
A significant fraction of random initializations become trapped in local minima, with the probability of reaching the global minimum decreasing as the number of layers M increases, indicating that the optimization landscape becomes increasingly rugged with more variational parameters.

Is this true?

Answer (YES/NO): NO